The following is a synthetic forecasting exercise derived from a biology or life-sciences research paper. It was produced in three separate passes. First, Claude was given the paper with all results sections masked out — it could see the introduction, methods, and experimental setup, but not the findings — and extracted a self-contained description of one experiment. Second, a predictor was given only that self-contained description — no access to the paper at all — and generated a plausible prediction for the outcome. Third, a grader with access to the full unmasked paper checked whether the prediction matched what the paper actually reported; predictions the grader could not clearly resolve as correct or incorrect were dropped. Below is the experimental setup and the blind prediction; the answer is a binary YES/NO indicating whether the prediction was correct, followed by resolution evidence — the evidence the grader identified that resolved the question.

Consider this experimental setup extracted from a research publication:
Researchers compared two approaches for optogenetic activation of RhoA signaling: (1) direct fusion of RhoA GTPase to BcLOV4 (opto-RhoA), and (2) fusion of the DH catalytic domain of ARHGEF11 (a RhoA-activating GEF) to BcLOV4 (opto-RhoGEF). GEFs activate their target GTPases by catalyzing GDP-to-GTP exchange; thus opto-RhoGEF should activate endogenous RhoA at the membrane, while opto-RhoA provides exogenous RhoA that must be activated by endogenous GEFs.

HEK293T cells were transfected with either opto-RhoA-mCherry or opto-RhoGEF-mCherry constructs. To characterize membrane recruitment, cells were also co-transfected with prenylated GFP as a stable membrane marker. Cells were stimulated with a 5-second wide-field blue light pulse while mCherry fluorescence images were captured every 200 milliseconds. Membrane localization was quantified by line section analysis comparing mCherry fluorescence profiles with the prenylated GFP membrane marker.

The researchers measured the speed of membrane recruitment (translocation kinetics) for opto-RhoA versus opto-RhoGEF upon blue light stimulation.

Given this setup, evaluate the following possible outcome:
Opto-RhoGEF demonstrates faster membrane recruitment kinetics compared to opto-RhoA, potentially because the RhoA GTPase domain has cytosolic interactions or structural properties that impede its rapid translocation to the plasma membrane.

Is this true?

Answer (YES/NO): NO